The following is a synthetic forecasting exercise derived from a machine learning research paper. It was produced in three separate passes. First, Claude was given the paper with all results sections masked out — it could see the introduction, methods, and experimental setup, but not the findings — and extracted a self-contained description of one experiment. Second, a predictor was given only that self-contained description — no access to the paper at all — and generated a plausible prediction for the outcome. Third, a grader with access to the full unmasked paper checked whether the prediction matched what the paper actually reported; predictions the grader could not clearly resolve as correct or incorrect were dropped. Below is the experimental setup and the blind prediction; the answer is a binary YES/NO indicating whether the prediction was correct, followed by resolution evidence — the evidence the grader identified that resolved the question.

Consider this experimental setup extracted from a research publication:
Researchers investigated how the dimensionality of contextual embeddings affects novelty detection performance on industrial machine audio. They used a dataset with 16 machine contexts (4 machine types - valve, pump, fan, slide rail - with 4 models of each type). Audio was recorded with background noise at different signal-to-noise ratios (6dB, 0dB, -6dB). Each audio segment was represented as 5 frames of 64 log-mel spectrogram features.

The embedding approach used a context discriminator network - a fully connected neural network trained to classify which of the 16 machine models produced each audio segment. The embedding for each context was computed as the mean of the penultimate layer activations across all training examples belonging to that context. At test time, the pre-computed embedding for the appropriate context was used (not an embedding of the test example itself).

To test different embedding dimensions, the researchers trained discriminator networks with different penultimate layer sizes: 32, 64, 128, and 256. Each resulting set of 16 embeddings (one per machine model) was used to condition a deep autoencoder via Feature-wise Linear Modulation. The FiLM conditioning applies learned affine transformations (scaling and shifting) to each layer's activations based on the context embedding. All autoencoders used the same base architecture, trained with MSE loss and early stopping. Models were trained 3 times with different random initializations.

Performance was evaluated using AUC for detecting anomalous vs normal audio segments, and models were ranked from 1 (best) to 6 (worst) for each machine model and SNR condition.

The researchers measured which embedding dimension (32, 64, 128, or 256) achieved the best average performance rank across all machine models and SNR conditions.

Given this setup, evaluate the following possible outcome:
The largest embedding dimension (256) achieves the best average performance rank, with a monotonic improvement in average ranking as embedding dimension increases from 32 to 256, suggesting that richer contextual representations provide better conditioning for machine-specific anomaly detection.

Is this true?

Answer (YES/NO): NO